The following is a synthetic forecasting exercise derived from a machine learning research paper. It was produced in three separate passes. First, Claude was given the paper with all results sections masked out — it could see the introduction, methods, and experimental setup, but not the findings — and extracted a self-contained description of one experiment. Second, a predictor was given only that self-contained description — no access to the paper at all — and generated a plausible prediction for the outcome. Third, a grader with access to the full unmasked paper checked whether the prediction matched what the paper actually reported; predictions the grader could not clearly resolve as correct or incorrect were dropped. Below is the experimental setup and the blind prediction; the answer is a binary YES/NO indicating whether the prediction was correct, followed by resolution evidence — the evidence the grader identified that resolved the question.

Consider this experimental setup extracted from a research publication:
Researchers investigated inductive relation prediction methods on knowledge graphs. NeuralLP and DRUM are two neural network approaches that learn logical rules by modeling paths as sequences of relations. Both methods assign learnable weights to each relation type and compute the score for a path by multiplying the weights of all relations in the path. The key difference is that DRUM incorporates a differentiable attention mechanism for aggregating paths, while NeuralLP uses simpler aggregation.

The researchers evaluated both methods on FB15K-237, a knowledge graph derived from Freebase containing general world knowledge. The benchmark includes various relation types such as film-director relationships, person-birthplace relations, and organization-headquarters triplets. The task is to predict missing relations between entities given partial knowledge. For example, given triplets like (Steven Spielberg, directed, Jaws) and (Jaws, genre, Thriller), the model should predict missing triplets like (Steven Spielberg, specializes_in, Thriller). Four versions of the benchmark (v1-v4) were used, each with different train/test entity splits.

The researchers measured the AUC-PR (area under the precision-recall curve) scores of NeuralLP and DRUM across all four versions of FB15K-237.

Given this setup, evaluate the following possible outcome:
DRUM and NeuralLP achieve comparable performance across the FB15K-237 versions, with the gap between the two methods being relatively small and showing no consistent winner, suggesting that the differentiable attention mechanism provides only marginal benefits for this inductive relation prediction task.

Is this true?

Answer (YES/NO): YES